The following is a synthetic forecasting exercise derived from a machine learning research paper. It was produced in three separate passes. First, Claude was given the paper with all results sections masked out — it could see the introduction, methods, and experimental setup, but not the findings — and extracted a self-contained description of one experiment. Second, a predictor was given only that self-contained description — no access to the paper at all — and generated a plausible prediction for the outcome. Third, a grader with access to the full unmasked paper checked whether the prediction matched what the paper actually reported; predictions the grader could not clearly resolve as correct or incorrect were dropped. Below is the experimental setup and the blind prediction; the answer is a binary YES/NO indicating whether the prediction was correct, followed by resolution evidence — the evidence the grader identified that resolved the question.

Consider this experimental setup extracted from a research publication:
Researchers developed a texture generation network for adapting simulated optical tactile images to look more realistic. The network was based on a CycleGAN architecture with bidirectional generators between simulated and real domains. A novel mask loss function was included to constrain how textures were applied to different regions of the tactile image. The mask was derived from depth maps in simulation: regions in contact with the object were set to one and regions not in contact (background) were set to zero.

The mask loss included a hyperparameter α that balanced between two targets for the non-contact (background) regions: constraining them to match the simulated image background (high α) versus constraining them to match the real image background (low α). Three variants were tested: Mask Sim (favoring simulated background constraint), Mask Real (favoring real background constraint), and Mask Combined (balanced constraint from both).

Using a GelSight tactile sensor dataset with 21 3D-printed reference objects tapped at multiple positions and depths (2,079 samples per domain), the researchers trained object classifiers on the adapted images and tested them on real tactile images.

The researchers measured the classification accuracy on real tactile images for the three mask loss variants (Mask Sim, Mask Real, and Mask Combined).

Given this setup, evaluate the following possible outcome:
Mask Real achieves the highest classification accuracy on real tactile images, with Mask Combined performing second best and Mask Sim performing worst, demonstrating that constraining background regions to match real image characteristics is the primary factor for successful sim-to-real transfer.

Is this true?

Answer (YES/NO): NO